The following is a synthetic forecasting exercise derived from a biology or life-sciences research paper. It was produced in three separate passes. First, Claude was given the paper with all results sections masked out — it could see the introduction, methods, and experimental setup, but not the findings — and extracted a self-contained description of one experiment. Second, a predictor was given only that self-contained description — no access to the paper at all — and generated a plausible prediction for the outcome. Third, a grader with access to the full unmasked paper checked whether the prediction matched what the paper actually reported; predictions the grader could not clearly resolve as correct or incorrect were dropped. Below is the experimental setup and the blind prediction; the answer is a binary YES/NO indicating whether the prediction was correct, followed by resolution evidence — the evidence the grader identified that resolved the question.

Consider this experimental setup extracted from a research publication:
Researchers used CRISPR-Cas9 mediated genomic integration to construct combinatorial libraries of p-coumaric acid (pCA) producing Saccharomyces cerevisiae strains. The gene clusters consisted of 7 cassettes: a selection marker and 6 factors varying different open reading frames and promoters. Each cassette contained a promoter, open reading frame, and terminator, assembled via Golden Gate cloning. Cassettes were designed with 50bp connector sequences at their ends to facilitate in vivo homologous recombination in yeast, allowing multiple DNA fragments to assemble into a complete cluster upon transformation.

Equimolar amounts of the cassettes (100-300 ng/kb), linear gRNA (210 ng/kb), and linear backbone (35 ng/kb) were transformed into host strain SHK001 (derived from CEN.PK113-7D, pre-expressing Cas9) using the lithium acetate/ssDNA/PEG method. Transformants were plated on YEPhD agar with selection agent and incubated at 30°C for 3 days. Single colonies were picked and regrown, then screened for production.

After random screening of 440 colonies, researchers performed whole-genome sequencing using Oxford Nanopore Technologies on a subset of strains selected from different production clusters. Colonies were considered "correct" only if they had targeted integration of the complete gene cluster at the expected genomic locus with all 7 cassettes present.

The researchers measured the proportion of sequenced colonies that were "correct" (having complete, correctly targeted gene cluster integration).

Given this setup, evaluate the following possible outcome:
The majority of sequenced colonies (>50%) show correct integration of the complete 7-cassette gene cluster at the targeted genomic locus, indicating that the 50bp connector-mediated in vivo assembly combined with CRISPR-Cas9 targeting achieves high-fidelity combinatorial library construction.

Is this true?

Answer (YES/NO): YES